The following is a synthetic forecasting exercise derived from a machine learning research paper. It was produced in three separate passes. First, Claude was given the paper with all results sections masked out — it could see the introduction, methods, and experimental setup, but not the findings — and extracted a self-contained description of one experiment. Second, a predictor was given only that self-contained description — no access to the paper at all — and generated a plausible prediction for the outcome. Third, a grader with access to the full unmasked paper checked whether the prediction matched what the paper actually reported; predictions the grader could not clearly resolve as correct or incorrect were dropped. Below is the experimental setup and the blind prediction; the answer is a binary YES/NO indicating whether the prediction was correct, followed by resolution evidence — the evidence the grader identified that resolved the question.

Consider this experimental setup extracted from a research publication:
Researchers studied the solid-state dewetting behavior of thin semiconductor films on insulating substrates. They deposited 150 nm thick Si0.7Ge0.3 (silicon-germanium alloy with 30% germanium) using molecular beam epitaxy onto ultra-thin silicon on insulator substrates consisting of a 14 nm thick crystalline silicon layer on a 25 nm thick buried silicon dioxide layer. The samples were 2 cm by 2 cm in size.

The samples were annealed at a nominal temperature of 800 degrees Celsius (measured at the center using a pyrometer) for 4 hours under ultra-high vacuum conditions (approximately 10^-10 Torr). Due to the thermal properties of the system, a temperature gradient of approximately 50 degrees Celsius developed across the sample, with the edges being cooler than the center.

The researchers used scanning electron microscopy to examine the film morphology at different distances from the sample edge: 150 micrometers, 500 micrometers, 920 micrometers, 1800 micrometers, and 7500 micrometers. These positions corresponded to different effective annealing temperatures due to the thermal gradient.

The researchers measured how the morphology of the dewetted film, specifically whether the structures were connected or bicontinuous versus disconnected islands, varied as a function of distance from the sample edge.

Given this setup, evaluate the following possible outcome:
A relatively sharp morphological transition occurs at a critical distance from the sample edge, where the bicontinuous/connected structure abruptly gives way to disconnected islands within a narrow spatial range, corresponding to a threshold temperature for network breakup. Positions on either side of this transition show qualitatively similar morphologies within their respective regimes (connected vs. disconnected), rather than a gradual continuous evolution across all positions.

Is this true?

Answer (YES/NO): NO